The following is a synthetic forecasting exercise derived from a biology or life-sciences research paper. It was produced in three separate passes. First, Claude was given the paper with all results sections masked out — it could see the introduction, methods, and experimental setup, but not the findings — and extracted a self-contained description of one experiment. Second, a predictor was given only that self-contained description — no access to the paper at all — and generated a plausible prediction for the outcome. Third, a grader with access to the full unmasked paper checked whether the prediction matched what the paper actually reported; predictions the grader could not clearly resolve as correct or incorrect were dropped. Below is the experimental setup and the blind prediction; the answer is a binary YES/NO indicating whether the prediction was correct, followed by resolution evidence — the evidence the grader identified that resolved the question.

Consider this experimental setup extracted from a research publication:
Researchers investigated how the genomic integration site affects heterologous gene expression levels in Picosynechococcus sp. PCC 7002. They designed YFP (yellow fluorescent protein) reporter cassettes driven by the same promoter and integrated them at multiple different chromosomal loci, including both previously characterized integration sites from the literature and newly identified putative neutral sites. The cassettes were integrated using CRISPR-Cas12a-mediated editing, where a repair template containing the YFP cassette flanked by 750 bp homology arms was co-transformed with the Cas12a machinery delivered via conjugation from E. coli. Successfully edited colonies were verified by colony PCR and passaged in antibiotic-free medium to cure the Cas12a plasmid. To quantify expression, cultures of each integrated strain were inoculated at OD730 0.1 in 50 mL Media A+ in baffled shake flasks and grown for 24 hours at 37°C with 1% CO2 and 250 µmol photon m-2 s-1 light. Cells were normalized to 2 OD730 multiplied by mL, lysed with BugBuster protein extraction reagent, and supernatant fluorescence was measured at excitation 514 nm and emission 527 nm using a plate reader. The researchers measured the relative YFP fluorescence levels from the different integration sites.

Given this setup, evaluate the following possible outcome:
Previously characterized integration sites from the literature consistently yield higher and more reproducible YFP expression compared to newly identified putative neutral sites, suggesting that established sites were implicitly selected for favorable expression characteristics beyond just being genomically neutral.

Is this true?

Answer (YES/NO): NO